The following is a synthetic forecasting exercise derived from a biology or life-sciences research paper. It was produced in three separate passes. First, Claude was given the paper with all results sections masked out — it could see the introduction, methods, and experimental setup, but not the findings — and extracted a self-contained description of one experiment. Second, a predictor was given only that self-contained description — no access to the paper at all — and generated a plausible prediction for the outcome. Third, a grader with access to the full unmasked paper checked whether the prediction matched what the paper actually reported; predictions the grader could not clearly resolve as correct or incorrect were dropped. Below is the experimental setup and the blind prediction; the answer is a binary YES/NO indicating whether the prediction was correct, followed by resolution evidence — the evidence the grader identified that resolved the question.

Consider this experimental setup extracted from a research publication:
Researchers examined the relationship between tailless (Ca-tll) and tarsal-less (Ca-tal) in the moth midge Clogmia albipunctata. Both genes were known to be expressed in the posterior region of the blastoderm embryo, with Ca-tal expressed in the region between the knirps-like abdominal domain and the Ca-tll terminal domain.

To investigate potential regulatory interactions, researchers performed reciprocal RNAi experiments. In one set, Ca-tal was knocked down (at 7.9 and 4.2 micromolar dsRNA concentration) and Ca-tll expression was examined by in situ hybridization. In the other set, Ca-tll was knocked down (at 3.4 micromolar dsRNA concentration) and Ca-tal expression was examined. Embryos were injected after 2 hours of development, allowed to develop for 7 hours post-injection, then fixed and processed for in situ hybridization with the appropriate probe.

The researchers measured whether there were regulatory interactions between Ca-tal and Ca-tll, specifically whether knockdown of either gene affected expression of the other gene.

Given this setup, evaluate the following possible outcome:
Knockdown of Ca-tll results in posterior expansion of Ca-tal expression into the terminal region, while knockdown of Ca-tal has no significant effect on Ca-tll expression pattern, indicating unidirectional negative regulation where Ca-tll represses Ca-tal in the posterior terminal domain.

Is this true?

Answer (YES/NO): NO